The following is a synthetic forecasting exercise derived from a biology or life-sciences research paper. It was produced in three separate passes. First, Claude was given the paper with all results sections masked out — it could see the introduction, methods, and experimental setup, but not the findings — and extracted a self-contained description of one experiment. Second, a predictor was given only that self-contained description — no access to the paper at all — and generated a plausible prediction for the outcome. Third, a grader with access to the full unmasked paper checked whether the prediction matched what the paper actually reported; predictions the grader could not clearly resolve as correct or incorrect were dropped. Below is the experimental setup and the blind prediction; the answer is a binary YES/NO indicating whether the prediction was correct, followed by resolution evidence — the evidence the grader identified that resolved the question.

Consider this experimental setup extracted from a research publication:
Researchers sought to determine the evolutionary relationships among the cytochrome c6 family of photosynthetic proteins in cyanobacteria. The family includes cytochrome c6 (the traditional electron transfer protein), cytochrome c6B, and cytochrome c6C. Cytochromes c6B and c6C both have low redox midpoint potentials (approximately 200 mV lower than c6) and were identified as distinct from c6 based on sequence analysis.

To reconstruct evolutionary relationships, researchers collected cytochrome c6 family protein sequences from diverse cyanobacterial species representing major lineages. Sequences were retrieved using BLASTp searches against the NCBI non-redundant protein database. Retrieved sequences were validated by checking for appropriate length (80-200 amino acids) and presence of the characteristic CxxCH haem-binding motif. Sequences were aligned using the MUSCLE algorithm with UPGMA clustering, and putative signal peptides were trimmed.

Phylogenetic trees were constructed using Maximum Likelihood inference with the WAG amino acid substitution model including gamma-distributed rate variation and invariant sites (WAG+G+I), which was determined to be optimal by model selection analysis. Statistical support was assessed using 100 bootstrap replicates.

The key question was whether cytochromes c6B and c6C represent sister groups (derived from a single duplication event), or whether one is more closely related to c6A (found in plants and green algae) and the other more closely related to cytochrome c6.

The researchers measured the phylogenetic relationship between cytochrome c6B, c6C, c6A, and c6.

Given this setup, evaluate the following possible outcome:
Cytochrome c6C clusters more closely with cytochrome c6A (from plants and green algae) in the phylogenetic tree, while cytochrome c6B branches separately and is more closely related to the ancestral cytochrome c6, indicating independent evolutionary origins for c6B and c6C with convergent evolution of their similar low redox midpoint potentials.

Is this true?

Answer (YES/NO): NO